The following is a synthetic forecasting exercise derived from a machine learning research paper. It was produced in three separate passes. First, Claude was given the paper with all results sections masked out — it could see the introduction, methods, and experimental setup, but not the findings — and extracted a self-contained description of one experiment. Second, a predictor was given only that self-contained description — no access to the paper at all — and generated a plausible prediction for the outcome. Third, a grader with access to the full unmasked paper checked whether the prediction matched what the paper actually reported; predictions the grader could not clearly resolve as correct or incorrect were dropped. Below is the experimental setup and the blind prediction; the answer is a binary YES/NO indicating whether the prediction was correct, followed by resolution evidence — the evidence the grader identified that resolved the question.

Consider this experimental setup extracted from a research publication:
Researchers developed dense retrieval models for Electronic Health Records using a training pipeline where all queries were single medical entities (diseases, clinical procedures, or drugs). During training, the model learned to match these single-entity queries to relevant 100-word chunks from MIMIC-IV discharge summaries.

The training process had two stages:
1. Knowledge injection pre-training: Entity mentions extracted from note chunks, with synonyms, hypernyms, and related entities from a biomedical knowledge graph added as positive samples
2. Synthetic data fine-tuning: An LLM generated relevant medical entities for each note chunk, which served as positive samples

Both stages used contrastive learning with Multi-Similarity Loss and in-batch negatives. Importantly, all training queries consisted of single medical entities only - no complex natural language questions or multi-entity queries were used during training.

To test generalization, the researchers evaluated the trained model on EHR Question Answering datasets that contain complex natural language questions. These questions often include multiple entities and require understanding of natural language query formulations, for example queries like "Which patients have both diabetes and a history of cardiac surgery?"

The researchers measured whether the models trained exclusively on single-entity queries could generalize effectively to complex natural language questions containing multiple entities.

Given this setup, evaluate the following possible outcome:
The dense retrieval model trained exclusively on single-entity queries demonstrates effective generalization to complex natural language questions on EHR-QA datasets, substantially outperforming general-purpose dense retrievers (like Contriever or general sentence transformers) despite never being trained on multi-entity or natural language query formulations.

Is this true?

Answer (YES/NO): YES